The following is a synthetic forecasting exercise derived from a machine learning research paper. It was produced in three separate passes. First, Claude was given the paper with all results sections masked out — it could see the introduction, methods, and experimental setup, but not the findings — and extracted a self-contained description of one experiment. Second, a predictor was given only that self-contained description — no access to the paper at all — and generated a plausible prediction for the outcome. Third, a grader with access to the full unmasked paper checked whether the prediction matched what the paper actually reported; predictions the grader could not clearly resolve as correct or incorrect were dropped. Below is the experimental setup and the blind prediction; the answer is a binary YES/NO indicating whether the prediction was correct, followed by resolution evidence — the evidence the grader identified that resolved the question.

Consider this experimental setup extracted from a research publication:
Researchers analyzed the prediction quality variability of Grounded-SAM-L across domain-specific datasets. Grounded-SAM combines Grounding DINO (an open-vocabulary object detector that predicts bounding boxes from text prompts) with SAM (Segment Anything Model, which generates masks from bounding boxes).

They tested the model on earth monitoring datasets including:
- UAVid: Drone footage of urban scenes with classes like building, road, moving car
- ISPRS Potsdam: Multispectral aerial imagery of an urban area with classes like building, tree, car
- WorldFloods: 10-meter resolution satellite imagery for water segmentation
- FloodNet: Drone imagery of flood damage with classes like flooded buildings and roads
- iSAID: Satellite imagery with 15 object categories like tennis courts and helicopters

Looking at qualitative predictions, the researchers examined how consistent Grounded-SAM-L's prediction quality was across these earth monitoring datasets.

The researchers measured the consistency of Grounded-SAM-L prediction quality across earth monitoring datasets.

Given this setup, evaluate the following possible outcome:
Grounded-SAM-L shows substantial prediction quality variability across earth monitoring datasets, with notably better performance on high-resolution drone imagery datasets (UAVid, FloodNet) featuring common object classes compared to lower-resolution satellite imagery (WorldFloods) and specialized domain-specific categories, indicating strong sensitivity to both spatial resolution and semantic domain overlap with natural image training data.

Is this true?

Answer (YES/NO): NO